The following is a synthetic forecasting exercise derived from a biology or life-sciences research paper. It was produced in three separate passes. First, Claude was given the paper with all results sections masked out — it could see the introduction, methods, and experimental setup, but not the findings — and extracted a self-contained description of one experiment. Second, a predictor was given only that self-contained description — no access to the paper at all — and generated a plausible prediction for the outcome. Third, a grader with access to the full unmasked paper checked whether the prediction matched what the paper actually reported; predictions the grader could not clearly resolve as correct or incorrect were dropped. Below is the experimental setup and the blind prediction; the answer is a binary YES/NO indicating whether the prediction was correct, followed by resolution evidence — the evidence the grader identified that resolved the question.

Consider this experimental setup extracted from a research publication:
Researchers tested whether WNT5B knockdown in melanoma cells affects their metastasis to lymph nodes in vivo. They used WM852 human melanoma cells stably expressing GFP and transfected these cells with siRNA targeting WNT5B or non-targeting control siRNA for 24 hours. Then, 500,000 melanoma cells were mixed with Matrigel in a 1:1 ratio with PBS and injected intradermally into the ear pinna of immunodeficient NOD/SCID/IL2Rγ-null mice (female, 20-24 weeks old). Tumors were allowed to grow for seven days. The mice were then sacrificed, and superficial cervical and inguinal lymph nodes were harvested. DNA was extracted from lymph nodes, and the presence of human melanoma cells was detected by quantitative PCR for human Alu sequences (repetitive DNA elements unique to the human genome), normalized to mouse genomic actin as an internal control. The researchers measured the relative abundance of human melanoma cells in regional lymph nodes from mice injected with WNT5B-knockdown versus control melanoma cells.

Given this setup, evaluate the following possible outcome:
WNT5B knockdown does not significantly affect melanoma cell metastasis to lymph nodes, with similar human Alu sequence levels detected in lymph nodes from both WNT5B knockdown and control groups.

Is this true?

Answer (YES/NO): NO